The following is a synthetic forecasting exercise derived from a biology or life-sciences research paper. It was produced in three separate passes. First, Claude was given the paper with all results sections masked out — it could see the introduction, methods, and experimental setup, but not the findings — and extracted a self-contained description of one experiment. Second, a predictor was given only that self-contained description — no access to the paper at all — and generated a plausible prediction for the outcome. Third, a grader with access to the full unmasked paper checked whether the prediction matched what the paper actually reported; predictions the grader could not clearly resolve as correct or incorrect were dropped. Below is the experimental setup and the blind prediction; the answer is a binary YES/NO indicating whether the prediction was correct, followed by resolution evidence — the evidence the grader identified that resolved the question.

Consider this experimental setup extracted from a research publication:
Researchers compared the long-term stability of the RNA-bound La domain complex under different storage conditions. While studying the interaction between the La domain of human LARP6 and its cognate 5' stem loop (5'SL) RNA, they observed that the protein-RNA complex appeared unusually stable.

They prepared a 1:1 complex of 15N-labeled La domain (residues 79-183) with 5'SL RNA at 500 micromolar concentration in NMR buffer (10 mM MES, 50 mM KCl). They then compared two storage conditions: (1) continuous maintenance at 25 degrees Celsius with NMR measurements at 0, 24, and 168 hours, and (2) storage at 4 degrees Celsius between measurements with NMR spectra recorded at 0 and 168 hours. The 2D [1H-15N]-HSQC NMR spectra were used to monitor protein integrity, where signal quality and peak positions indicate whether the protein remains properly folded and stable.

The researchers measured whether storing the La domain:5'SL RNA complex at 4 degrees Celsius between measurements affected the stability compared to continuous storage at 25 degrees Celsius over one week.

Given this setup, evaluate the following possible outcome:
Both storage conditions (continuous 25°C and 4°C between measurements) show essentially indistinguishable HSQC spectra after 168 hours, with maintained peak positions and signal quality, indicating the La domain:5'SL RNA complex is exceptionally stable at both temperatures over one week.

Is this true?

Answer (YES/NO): YES